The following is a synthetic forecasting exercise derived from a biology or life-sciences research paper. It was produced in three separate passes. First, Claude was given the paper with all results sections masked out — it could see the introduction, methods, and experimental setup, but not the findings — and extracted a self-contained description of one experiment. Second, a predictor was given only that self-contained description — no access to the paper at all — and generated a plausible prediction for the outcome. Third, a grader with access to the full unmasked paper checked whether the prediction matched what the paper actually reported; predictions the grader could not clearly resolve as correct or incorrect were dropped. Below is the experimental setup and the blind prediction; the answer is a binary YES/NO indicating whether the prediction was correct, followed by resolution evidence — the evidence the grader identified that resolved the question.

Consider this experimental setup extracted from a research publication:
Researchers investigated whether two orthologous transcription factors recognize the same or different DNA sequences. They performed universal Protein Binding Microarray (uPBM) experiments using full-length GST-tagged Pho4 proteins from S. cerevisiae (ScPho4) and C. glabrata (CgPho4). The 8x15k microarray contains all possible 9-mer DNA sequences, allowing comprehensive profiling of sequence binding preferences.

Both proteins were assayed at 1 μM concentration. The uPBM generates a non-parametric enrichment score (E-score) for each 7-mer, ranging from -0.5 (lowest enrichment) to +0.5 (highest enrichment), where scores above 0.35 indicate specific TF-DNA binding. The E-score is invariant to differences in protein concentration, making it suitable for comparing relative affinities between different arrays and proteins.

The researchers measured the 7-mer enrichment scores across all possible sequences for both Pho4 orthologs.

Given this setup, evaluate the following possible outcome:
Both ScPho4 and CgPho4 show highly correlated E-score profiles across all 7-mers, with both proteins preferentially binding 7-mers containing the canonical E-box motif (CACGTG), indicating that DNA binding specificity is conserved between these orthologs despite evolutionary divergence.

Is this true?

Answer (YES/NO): YES